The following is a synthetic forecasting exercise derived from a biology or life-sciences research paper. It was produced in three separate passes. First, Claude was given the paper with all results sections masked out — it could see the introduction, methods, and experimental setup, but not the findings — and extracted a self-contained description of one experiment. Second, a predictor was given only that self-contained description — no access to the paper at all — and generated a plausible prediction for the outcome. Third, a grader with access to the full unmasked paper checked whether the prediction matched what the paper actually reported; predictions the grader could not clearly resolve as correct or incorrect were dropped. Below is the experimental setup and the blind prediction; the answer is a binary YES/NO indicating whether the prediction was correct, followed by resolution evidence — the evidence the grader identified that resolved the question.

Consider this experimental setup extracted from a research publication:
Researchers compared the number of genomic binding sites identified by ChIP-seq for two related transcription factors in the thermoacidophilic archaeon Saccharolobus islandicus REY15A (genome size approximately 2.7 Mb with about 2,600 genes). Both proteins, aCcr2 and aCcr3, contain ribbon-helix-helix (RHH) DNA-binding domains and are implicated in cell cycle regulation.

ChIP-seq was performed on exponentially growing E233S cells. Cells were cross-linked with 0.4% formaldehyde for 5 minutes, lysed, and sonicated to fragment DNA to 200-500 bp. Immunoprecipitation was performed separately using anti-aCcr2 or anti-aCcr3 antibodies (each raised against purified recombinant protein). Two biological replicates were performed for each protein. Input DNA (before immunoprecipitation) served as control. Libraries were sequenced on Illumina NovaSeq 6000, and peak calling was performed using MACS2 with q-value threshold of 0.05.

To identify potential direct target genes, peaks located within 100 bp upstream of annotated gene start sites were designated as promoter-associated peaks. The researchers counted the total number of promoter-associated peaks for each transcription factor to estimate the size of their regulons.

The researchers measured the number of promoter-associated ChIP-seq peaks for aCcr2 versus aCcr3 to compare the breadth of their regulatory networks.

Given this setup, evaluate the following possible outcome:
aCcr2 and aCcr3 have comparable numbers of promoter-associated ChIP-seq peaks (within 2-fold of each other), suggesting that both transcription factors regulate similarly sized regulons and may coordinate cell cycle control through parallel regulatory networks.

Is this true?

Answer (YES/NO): NO